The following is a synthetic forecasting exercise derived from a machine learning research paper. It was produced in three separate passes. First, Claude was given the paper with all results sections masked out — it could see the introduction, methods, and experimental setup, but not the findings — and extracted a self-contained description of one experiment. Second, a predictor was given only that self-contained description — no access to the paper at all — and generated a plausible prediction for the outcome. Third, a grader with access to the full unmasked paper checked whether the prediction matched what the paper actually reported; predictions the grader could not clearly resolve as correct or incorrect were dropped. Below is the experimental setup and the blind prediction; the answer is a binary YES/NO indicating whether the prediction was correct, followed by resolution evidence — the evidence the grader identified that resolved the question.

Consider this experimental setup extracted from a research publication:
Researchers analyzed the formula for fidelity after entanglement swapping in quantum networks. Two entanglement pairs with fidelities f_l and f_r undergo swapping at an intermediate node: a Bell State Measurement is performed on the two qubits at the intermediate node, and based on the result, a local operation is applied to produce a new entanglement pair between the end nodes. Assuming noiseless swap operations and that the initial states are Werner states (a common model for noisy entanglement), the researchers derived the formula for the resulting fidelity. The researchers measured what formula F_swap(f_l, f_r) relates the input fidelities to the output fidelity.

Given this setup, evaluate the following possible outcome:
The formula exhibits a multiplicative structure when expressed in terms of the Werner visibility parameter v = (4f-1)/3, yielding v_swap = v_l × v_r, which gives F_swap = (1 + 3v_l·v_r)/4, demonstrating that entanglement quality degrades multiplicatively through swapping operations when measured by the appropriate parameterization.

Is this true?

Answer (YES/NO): YES